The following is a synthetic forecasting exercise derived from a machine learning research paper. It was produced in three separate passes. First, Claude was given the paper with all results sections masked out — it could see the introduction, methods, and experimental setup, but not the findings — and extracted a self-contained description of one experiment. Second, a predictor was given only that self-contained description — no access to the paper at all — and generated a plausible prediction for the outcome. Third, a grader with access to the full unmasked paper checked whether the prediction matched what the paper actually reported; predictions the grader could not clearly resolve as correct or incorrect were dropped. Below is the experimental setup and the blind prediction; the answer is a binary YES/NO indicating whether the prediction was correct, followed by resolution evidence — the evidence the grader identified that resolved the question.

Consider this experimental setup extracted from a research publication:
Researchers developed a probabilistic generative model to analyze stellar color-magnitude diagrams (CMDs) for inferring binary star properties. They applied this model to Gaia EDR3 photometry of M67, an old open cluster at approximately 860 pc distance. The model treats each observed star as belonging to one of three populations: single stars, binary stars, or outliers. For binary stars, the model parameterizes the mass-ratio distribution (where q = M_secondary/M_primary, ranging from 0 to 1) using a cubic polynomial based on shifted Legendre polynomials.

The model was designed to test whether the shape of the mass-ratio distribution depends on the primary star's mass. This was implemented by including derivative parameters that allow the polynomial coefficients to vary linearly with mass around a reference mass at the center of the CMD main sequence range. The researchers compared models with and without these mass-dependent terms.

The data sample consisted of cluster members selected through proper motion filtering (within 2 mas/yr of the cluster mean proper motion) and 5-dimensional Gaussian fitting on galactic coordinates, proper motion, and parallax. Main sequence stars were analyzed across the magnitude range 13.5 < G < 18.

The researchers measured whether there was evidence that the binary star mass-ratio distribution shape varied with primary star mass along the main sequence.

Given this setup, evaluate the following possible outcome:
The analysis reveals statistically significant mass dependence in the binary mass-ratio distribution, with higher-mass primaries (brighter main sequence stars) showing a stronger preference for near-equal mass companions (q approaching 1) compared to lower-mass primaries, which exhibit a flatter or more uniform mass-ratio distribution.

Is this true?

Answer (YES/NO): NO